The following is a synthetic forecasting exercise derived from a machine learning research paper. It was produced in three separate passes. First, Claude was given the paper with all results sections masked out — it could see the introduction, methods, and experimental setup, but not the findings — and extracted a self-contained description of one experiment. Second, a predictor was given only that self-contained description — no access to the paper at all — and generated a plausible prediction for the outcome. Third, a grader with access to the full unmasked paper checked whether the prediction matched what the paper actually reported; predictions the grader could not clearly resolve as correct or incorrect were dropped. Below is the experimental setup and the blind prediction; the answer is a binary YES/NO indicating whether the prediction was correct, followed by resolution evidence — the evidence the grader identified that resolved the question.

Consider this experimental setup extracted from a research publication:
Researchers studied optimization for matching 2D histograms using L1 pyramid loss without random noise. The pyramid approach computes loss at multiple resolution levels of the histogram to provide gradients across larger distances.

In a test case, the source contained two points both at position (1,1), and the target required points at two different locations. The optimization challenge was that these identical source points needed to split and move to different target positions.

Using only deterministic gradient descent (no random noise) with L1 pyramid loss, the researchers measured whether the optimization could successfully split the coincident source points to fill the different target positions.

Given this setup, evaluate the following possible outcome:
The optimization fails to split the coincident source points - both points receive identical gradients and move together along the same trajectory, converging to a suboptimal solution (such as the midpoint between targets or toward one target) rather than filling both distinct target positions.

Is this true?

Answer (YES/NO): YES